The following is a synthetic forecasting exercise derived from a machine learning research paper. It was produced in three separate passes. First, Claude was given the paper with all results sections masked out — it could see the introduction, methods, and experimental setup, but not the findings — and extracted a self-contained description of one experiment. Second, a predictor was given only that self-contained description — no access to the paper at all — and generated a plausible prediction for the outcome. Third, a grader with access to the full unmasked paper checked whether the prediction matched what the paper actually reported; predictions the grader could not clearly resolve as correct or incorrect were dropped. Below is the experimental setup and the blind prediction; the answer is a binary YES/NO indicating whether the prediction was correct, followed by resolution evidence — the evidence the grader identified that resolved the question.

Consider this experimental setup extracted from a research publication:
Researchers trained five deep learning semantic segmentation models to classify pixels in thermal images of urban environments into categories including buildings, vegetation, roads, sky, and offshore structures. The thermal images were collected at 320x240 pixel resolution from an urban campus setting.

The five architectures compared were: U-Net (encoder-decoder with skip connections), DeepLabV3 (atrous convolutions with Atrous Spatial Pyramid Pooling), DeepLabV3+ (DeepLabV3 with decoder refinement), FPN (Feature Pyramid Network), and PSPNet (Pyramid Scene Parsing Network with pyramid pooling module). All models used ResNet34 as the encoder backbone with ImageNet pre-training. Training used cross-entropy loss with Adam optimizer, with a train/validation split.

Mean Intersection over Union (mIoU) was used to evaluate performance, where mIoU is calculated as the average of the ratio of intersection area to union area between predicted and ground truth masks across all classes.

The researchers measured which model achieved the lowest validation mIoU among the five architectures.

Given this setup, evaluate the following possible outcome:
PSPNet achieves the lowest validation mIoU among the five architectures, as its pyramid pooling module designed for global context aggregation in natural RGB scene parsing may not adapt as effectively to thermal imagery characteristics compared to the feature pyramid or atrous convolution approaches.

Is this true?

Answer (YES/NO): YES